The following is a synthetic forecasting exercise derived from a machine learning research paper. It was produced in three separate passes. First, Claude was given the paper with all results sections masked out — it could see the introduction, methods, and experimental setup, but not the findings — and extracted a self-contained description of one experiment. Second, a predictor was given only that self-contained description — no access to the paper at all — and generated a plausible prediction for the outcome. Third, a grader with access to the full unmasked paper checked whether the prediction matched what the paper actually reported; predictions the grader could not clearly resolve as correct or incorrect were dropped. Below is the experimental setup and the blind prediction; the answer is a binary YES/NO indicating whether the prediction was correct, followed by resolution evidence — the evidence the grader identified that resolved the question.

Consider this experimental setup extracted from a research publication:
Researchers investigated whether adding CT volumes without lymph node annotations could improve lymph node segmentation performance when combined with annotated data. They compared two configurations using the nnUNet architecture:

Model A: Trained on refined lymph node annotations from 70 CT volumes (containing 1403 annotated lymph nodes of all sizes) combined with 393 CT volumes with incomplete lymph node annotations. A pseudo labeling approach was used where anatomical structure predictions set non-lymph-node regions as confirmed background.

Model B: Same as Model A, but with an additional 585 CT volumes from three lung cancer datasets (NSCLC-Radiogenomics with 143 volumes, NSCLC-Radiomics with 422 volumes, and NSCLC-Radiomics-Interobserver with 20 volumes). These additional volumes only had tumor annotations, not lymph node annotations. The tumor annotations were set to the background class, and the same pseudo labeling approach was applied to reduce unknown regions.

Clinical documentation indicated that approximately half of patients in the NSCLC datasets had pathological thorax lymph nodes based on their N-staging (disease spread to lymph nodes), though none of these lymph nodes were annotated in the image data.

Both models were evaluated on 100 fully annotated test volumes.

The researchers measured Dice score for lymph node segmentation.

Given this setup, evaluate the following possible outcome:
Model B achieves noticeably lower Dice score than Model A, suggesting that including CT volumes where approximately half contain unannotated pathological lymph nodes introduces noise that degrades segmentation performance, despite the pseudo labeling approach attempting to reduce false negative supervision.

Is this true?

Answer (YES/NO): NO